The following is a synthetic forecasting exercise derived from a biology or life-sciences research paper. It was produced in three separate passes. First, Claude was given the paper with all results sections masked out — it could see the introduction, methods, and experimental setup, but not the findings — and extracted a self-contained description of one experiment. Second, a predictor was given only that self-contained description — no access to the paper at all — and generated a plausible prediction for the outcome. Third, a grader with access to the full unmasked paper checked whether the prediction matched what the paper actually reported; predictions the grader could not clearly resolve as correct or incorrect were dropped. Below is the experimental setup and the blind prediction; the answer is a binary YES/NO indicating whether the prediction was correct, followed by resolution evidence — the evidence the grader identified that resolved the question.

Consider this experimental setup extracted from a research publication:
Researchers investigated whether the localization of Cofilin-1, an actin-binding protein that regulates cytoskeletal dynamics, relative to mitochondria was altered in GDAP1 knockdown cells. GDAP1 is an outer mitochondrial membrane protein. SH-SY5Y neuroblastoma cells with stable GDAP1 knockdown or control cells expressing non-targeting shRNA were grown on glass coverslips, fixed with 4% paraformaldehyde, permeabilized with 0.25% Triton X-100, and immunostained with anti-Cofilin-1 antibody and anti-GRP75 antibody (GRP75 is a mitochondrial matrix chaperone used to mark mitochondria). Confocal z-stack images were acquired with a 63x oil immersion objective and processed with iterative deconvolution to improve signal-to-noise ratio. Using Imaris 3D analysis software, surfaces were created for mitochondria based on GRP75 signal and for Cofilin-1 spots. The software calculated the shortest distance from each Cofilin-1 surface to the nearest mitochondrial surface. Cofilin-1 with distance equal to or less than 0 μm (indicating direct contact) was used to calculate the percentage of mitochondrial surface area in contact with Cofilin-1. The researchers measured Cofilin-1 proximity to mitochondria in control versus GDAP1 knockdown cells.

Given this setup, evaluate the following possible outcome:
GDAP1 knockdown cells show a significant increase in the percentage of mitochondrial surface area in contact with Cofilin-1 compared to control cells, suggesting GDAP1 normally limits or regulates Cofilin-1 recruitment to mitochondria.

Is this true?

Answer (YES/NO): NO